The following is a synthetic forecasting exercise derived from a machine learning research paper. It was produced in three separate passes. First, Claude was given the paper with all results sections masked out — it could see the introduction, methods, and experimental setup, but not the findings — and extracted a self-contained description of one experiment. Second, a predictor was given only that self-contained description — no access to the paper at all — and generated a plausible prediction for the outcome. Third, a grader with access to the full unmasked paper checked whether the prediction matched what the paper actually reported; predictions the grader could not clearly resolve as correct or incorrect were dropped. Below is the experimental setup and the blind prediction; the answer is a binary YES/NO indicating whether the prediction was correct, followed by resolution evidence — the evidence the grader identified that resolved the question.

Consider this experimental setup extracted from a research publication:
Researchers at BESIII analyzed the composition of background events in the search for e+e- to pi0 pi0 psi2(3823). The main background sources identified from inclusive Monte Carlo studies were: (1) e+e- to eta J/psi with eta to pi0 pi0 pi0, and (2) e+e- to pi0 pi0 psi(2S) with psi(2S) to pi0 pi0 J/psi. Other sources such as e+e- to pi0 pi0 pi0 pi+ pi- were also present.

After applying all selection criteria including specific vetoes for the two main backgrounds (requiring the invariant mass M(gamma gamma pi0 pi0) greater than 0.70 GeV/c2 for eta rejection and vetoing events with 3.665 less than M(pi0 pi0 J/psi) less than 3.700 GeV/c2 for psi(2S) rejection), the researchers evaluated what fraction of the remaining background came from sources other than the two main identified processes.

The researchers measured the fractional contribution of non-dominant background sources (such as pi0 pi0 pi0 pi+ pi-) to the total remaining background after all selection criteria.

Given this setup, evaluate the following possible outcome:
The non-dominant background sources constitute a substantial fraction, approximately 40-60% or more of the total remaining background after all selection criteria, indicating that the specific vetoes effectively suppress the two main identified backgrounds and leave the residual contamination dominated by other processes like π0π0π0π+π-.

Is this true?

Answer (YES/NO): NO